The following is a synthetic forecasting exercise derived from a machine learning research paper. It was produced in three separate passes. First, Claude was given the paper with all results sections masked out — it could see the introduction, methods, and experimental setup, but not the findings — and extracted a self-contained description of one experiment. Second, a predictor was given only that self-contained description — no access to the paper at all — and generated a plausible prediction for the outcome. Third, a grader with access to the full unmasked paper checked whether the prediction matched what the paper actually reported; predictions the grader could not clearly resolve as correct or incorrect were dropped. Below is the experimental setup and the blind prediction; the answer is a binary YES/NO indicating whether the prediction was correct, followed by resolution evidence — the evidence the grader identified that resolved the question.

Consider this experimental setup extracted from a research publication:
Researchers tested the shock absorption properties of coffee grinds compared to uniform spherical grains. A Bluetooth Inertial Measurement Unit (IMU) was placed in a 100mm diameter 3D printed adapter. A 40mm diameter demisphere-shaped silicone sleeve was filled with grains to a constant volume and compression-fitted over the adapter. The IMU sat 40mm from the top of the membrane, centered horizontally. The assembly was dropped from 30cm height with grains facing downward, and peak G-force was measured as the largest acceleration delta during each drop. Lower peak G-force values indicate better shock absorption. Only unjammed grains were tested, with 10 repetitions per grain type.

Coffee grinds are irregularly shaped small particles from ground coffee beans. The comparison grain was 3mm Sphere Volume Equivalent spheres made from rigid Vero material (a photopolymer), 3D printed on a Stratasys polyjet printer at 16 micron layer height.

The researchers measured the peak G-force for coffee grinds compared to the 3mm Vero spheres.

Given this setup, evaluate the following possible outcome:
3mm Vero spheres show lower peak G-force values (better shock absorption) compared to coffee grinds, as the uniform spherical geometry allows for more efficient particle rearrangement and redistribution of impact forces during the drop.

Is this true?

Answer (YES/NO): NO